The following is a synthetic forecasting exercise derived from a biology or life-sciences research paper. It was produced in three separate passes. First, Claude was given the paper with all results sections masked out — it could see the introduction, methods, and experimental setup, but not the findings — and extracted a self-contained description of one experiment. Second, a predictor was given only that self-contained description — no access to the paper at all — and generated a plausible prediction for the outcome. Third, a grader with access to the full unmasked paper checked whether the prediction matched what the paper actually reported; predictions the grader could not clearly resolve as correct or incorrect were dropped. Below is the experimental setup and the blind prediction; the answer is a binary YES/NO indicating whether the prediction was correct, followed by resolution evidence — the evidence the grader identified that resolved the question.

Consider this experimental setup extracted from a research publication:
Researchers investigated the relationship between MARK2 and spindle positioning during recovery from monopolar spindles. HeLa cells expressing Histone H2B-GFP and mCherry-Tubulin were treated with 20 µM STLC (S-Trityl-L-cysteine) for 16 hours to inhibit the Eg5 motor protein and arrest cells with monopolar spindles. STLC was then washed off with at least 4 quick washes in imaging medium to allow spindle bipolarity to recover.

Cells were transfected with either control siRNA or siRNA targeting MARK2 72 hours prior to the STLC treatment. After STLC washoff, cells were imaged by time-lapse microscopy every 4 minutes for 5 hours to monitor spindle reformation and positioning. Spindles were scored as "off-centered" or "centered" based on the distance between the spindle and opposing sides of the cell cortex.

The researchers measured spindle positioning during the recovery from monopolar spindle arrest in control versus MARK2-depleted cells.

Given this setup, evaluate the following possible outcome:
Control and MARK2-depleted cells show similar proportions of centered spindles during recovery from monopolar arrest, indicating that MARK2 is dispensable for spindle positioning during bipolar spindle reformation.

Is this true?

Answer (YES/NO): NO